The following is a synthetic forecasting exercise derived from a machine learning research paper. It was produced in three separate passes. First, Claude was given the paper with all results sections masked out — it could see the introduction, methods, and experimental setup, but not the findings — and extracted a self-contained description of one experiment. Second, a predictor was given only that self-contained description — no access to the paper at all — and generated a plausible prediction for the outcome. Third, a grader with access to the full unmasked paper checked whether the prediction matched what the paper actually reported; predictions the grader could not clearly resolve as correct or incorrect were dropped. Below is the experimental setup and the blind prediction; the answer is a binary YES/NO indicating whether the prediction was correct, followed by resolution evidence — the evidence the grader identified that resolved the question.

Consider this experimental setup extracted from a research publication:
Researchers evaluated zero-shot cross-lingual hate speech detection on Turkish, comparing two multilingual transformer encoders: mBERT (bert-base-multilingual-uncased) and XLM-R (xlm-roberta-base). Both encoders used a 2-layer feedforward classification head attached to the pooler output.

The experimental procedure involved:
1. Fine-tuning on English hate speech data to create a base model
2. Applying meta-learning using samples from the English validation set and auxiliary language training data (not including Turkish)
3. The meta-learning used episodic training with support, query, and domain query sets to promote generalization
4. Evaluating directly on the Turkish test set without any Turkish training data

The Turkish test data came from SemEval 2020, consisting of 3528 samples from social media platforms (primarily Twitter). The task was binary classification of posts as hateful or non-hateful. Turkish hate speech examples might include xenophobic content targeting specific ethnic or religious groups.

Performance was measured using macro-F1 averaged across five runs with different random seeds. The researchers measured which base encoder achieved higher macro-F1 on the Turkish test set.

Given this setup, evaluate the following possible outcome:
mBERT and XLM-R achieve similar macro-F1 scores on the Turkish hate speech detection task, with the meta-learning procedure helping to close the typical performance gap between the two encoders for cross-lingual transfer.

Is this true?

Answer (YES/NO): NO